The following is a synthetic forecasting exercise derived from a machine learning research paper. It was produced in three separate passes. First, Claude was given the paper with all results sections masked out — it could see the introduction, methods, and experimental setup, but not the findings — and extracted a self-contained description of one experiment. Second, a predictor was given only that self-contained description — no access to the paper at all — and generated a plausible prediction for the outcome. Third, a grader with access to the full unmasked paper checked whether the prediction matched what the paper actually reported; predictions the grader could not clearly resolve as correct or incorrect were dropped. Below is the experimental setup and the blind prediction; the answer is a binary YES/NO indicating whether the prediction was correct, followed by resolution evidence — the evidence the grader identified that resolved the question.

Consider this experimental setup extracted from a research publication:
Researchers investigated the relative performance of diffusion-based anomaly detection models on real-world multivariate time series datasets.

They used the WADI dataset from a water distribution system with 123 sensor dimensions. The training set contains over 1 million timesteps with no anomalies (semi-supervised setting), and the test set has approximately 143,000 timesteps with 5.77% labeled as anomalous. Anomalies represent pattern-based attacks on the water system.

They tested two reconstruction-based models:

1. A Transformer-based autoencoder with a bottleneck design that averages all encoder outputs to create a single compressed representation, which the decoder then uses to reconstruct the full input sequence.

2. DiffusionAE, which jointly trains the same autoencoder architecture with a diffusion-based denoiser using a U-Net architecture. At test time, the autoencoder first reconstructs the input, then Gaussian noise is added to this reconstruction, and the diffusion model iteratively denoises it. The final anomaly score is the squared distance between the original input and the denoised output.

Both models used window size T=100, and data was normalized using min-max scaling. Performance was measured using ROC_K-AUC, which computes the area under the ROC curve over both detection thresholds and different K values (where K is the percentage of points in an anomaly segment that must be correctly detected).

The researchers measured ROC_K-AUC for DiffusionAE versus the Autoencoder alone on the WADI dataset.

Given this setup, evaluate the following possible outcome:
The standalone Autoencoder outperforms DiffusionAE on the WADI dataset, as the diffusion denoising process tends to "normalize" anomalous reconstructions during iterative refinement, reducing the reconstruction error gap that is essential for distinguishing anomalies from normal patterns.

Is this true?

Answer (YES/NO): YES